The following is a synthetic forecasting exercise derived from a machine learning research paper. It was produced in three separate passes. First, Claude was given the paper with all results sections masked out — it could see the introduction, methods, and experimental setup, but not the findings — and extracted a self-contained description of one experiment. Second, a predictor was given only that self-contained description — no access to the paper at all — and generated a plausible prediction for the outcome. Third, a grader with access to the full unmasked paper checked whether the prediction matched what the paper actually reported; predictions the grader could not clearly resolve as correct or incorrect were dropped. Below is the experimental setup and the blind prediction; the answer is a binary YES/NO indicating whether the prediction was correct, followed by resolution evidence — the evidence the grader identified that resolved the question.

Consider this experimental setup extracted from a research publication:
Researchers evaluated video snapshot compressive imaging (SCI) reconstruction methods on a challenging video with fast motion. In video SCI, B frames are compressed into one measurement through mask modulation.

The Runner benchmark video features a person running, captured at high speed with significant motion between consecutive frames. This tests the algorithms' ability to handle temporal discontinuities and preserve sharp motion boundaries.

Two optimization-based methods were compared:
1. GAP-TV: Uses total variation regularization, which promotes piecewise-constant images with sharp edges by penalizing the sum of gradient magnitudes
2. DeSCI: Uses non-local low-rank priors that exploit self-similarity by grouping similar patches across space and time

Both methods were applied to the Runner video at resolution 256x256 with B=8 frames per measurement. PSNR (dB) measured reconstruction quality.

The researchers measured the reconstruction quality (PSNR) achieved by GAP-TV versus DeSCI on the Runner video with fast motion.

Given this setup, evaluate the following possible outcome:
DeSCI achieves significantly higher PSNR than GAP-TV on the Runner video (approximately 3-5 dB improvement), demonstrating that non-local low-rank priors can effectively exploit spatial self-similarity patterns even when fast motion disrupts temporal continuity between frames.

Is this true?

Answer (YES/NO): NO